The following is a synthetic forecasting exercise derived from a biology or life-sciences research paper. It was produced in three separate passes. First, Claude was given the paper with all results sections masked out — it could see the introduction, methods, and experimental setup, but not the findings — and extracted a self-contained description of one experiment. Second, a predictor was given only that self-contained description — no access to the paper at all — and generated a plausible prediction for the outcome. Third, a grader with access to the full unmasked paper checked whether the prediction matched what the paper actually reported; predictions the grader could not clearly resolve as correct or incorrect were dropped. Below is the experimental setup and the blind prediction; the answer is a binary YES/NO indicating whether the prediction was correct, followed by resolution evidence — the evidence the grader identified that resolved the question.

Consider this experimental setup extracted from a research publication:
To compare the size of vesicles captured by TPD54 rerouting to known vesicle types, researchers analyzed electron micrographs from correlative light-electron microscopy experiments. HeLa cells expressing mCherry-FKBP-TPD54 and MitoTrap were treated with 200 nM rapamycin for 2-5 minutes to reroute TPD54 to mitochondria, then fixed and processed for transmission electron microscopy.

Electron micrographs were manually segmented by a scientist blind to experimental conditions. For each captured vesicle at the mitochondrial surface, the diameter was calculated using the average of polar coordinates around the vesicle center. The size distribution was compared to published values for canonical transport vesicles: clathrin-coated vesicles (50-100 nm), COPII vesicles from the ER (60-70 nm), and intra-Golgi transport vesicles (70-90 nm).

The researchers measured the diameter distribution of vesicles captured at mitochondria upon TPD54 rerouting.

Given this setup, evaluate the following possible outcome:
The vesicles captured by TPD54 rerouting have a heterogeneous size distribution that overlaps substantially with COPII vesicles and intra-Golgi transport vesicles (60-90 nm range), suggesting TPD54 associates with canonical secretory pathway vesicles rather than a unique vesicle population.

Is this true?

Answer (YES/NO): NO